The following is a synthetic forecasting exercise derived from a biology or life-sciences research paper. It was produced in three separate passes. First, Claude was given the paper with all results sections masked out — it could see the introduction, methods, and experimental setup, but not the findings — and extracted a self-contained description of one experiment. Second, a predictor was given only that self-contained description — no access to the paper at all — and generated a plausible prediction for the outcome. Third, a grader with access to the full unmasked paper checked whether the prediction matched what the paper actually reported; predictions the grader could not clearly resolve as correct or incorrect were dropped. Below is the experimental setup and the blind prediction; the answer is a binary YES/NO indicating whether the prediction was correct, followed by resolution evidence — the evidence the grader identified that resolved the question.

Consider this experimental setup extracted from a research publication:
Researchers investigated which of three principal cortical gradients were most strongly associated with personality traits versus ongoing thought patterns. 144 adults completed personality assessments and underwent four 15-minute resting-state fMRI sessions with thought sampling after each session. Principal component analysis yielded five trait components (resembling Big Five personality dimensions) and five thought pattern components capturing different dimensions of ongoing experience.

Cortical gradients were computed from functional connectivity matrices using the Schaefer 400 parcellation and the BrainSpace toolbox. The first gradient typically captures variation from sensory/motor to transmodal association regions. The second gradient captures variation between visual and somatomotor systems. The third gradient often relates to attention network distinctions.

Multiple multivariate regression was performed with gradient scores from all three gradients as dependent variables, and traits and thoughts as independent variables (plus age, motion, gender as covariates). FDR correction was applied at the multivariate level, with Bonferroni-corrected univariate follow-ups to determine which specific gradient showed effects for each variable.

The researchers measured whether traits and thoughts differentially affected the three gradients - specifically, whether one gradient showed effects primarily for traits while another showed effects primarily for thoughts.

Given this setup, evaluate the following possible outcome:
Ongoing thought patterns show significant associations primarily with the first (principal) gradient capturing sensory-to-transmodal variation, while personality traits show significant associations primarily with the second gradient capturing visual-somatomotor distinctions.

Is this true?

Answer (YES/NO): NO